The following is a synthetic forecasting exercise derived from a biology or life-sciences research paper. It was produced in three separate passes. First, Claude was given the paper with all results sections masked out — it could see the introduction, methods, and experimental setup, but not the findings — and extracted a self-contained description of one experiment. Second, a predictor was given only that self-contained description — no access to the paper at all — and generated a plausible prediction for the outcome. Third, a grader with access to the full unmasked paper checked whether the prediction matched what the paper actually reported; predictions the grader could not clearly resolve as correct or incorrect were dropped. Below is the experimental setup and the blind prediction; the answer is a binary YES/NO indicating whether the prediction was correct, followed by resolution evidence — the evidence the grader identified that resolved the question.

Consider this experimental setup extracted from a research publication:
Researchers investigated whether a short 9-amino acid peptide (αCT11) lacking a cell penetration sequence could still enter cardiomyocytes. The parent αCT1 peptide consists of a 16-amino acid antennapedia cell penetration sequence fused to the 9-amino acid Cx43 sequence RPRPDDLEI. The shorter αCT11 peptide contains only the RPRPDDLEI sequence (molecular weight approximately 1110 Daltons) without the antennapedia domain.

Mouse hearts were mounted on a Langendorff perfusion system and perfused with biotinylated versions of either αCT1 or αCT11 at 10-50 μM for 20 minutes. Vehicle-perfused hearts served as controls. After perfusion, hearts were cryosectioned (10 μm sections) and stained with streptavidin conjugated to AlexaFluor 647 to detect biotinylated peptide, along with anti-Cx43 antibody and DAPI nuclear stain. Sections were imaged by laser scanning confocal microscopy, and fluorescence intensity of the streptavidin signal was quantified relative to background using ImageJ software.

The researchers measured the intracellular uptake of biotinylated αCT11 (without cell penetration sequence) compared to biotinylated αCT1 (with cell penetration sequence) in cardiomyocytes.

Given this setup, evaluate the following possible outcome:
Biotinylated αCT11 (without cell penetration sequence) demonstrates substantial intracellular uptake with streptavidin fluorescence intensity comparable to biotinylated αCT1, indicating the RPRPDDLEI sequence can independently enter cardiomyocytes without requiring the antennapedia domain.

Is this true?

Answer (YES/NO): YES